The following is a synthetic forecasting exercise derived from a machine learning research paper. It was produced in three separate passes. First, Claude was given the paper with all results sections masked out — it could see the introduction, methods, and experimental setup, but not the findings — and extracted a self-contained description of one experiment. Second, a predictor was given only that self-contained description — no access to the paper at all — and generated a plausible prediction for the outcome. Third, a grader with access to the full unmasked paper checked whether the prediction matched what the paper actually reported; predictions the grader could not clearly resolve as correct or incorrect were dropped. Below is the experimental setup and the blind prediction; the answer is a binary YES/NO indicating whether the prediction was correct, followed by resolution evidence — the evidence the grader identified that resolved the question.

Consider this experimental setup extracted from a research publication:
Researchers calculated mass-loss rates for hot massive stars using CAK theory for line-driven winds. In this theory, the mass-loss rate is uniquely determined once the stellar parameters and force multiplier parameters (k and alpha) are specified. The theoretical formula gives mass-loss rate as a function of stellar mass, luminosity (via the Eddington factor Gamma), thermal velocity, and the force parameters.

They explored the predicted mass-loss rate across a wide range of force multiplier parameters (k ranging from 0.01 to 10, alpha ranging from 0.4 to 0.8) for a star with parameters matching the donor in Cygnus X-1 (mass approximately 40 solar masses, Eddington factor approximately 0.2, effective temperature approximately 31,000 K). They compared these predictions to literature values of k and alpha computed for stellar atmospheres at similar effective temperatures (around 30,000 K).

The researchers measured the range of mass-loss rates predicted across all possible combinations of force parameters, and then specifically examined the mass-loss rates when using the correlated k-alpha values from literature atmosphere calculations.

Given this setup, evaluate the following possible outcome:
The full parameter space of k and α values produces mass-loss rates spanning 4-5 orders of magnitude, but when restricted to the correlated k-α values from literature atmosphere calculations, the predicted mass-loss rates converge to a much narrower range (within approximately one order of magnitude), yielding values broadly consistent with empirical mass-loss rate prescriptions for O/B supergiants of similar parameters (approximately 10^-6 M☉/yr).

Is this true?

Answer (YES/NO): NO